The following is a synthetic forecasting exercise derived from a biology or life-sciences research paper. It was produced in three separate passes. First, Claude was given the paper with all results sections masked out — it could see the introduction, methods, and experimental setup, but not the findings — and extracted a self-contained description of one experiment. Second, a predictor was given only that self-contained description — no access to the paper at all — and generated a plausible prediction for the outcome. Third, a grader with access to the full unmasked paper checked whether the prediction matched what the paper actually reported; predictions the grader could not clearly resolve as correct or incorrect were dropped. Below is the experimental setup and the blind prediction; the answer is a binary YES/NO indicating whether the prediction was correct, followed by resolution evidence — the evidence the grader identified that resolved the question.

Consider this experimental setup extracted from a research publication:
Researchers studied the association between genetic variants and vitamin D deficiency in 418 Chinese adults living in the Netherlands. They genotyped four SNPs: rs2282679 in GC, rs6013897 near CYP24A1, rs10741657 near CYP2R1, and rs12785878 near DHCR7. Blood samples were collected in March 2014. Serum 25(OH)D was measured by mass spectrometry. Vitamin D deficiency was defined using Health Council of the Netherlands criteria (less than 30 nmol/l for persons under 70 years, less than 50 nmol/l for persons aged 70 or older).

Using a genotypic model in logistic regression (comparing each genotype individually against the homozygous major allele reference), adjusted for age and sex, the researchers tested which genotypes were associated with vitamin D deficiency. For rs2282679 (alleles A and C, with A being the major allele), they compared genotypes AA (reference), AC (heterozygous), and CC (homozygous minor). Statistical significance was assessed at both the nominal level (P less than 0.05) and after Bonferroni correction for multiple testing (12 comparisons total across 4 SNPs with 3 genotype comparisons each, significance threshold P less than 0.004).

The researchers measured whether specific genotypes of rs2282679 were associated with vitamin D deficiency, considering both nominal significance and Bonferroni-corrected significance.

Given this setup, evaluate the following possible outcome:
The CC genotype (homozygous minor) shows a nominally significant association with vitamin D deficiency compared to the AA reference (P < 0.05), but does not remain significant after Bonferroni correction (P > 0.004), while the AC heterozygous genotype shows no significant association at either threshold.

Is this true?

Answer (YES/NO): NO